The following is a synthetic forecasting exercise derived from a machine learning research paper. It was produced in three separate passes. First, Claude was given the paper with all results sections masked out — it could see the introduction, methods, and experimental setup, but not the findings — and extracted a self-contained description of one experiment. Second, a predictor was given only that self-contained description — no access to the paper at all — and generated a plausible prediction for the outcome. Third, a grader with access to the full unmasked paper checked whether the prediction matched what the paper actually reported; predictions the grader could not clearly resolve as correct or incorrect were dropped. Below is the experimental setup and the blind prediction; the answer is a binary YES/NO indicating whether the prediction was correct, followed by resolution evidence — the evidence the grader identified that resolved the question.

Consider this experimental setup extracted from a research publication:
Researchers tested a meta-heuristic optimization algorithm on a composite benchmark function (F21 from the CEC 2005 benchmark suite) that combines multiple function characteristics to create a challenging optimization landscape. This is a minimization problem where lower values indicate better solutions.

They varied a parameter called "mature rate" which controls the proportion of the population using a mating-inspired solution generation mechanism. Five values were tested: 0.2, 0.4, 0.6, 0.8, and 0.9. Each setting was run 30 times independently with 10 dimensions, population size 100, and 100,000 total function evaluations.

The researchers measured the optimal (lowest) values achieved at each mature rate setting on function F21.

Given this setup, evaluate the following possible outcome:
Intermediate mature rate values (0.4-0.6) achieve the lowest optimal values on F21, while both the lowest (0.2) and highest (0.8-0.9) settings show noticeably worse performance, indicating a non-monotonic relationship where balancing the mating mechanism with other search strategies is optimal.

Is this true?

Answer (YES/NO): NO